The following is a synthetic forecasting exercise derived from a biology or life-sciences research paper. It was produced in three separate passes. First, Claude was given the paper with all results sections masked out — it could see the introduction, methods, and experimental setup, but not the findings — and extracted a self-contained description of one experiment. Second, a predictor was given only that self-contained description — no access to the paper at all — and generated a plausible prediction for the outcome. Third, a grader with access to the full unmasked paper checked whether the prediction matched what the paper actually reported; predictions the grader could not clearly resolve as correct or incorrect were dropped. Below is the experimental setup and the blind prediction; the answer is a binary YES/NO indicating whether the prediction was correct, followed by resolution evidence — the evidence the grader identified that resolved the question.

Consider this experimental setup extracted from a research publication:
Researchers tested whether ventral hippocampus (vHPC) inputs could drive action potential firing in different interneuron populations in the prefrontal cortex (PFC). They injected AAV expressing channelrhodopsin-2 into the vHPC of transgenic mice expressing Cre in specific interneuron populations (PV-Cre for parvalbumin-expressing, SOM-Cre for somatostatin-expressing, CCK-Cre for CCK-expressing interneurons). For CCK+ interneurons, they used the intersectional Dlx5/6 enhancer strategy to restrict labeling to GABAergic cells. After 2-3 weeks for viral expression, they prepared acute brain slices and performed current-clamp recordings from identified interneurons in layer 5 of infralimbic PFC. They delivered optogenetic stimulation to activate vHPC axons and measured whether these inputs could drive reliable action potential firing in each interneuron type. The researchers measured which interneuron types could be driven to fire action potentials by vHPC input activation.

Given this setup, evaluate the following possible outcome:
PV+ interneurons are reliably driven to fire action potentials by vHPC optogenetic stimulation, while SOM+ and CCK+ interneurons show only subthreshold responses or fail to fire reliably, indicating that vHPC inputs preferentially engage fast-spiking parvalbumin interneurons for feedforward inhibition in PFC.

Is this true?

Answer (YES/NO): NO